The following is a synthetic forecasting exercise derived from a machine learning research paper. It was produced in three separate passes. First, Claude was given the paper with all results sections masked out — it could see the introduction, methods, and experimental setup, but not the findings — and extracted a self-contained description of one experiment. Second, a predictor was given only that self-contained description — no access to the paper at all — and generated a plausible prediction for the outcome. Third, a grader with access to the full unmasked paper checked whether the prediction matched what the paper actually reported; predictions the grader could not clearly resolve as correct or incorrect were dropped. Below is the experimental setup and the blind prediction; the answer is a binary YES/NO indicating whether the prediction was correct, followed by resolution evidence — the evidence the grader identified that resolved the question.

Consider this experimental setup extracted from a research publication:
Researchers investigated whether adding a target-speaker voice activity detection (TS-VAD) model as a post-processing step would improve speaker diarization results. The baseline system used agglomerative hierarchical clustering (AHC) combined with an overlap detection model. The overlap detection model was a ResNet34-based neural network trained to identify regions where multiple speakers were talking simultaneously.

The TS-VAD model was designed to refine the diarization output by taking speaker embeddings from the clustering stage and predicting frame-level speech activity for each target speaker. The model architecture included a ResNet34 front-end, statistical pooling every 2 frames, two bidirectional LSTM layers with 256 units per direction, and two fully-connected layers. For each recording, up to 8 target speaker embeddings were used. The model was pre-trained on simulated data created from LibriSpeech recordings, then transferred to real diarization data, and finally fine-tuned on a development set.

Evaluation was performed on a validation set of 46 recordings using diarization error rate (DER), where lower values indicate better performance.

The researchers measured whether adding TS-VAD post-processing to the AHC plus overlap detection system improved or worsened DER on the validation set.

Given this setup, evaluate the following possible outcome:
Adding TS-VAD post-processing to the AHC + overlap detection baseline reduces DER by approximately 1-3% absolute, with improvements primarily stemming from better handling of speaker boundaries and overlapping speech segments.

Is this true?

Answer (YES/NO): NO